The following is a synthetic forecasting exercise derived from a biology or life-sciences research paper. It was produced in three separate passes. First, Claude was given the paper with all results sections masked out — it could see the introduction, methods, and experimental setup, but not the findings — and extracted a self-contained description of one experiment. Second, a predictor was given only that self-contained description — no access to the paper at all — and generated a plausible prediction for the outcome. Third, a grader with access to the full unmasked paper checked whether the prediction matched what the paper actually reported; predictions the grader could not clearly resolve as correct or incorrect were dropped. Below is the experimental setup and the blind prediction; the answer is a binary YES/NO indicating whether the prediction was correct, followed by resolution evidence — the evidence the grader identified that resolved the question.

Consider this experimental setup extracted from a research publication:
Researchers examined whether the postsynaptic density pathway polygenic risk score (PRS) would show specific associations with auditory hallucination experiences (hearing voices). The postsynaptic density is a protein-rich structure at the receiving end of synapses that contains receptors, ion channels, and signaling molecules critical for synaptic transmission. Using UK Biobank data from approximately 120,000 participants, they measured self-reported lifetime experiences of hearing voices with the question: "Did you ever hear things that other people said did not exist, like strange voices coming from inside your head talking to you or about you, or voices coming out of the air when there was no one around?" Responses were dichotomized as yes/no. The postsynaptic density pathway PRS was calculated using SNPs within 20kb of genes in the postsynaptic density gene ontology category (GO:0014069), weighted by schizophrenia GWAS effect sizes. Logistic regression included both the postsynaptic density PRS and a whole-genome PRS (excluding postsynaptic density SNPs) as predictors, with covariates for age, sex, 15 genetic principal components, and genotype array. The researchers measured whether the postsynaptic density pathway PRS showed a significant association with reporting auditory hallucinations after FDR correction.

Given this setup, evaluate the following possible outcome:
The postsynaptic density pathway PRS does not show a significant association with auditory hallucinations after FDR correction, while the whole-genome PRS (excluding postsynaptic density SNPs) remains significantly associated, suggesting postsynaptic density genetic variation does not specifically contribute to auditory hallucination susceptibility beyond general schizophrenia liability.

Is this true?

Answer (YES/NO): YES